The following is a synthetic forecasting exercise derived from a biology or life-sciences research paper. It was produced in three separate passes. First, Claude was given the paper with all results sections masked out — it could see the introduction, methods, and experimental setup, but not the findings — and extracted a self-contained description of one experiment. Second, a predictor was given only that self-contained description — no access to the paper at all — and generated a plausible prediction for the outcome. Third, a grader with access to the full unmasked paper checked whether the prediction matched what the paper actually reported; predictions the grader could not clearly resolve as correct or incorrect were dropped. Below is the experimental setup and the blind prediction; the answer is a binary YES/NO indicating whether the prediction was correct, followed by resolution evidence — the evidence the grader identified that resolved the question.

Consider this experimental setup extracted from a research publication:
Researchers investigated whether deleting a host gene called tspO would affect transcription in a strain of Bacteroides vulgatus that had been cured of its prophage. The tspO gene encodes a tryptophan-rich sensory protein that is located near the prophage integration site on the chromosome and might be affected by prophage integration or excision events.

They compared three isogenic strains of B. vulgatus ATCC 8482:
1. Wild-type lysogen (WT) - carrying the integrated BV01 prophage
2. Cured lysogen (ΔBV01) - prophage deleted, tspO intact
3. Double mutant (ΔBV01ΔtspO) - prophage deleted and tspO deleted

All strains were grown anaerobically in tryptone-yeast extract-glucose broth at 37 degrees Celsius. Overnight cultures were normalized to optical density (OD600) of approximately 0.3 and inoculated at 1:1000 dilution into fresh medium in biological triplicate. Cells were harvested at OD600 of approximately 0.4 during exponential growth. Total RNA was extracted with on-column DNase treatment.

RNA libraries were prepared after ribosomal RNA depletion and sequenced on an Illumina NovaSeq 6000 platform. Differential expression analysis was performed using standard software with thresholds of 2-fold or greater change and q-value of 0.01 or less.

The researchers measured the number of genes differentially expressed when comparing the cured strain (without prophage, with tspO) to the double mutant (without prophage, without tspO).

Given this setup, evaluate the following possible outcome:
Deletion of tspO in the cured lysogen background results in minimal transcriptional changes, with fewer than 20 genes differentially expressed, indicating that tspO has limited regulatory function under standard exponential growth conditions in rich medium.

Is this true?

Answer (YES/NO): NO